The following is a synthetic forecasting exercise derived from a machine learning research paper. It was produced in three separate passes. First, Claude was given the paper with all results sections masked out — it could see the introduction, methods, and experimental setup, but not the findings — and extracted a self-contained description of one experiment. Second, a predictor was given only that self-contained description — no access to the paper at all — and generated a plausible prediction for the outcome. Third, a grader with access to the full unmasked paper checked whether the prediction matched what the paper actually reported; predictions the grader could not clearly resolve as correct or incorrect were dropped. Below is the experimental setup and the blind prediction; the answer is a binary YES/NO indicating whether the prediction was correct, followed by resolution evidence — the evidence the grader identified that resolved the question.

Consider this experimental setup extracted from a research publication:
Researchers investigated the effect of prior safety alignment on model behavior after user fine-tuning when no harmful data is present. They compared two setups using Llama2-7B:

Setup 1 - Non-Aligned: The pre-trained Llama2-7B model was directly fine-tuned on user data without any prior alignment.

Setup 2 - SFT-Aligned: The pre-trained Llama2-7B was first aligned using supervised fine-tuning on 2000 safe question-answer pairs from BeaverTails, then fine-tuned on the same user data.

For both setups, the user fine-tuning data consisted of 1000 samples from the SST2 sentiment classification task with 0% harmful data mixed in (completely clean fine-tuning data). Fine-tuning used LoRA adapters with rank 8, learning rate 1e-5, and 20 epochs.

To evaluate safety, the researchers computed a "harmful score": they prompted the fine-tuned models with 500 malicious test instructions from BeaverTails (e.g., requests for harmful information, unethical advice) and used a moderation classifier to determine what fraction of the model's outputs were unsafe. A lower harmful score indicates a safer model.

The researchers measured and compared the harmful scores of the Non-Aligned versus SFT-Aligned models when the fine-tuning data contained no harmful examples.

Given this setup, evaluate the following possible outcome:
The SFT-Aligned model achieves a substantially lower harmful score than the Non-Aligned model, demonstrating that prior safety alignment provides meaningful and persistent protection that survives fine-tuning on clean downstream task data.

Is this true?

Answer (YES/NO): NO